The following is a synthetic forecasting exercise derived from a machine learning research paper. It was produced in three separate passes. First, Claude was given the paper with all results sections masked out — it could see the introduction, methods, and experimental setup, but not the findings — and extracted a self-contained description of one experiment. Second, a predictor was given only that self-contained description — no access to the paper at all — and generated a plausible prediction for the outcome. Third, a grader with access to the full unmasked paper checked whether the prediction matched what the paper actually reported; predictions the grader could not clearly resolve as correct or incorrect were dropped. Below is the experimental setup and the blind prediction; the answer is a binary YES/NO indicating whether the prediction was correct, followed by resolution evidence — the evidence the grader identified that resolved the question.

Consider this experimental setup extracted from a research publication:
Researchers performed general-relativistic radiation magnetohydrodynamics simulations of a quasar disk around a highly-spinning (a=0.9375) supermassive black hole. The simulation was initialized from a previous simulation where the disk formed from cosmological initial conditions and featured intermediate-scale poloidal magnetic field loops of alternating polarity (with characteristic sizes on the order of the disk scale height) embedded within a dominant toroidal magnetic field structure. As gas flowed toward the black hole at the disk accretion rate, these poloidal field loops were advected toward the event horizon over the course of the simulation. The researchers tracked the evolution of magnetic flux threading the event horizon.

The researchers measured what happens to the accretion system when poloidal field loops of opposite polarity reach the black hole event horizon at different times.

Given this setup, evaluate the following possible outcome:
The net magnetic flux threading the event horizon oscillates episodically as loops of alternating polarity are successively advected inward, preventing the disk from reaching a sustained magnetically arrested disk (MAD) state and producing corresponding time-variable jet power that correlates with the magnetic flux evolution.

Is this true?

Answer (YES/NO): NO